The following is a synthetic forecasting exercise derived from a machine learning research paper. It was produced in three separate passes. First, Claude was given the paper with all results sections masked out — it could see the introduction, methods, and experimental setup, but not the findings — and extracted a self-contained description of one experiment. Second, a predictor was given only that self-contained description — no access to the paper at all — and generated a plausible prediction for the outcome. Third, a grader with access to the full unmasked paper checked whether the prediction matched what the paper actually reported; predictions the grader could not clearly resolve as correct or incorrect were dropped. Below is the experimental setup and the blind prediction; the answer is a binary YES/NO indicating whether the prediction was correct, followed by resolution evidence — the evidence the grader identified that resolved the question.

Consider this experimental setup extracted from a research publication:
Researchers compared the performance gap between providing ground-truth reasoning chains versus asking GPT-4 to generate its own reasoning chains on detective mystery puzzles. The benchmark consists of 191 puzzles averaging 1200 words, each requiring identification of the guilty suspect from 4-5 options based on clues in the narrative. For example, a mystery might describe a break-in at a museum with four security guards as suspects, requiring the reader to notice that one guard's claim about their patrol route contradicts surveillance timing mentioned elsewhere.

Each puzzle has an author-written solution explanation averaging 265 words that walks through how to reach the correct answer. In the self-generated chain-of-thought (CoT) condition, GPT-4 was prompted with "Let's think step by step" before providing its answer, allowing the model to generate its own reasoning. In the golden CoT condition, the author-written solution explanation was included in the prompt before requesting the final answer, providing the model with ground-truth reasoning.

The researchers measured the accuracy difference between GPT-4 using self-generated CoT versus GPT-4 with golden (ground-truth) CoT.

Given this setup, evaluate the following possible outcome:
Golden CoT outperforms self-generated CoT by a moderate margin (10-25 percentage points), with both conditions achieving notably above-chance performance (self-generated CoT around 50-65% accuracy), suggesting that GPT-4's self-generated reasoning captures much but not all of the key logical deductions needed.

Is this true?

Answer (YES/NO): NO